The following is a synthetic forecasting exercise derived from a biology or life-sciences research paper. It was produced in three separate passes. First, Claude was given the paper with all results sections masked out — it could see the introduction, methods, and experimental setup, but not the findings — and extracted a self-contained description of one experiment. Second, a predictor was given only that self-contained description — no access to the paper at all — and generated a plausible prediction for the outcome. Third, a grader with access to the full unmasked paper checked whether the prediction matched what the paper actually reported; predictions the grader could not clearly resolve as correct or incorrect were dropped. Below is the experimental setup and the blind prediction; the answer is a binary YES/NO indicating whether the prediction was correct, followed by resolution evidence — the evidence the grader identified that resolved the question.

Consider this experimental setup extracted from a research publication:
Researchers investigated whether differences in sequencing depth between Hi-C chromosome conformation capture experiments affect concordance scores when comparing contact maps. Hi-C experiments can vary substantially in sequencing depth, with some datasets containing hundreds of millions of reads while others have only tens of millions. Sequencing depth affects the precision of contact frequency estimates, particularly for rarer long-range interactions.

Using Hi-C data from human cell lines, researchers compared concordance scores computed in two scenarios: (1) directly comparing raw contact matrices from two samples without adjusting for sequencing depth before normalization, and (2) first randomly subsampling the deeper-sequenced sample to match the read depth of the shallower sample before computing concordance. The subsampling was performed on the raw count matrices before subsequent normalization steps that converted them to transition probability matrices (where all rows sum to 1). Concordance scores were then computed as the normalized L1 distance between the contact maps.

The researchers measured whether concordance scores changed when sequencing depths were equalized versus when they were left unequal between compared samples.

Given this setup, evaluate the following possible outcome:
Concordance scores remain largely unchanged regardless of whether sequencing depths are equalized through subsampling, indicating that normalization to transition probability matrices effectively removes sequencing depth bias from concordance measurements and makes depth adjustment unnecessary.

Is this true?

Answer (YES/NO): NO